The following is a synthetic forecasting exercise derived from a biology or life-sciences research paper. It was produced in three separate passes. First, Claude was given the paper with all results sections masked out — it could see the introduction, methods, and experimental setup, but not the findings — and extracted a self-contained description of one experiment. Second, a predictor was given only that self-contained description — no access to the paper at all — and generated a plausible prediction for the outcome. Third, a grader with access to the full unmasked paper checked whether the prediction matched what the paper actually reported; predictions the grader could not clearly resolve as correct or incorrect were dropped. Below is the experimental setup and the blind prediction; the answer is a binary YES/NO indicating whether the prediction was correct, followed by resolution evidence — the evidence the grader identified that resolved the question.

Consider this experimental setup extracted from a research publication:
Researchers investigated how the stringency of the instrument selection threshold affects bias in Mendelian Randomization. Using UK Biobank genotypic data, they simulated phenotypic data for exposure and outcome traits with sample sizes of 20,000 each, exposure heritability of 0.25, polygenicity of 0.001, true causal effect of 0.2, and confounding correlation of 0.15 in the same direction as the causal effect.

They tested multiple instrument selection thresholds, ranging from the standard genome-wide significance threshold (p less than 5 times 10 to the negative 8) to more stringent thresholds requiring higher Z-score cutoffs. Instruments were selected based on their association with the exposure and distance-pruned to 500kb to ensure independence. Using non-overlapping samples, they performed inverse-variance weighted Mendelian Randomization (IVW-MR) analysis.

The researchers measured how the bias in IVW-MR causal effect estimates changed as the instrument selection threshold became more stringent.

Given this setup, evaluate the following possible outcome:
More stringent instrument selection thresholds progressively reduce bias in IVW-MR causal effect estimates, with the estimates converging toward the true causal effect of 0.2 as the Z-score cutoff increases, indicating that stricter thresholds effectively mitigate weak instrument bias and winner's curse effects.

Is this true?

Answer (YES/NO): YES